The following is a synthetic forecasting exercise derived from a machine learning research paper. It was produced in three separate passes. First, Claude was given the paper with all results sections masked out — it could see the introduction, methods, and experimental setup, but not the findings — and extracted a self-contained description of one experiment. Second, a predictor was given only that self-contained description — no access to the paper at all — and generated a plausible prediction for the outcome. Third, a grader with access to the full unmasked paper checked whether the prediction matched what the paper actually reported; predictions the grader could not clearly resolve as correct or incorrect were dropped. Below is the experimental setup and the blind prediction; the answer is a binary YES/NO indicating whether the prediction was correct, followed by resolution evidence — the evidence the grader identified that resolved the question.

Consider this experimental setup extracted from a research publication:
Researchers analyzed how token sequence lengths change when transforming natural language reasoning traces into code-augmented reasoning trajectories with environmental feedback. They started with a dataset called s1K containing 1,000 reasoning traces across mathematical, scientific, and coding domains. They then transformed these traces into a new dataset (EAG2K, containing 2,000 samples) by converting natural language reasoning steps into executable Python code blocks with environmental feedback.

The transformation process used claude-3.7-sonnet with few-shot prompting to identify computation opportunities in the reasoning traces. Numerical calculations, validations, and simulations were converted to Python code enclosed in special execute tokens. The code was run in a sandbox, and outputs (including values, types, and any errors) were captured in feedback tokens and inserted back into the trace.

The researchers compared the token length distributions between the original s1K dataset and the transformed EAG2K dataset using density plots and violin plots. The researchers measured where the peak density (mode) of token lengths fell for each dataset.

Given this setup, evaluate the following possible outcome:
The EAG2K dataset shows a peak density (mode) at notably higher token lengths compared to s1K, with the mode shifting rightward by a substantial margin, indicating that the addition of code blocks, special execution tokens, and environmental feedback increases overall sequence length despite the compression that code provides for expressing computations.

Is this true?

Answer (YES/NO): YES